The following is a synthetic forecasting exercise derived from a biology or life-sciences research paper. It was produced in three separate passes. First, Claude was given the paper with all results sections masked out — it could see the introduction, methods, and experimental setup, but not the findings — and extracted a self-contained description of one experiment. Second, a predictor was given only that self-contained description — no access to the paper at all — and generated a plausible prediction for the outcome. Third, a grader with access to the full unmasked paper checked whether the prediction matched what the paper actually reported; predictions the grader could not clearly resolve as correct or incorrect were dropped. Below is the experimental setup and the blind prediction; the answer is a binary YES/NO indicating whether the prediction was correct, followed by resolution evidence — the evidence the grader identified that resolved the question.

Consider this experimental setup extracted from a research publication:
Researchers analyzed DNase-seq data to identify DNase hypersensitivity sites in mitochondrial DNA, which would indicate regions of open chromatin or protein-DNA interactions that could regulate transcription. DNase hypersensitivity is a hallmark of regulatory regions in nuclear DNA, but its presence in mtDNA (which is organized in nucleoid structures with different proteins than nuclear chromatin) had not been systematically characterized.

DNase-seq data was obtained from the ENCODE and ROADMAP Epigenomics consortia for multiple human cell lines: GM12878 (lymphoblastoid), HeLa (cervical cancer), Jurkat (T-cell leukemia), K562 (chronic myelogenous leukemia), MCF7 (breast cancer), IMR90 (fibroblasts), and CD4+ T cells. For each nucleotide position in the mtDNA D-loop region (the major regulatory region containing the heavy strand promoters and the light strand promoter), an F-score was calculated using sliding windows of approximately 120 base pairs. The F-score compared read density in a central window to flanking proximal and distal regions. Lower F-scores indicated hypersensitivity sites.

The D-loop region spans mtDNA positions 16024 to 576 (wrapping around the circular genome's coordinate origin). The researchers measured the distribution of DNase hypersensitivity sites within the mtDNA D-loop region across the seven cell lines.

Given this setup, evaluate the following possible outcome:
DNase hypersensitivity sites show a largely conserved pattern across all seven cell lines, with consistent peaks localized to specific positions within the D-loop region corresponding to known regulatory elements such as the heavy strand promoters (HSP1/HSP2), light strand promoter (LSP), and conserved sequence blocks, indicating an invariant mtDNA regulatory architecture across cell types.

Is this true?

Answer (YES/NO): NO